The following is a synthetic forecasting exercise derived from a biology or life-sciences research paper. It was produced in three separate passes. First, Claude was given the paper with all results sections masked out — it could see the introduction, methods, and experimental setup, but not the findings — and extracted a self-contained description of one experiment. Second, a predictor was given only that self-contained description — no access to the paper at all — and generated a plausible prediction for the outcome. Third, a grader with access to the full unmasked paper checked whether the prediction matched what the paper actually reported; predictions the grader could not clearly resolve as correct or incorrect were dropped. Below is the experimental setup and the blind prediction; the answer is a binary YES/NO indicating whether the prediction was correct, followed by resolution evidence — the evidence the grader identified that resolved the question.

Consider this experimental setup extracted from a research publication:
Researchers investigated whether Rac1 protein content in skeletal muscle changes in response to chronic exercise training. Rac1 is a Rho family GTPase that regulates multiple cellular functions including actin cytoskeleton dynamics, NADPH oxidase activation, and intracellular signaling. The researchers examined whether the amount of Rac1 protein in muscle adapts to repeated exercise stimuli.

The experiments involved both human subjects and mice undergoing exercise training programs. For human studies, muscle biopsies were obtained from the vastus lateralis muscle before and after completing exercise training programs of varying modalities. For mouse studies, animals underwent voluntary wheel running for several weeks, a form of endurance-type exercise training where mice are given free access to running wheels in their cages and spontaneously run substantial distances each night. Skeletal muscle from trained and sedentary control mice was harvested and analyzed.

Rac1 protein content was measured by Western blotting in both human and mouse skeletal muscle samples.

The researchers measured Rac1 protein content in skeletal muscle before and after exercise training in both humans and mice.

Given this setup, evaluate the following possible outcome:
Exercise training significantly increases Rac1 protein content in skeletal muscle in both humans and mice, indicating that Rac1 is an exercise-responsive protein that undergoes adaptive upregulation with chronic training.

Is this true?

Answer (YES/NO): YES